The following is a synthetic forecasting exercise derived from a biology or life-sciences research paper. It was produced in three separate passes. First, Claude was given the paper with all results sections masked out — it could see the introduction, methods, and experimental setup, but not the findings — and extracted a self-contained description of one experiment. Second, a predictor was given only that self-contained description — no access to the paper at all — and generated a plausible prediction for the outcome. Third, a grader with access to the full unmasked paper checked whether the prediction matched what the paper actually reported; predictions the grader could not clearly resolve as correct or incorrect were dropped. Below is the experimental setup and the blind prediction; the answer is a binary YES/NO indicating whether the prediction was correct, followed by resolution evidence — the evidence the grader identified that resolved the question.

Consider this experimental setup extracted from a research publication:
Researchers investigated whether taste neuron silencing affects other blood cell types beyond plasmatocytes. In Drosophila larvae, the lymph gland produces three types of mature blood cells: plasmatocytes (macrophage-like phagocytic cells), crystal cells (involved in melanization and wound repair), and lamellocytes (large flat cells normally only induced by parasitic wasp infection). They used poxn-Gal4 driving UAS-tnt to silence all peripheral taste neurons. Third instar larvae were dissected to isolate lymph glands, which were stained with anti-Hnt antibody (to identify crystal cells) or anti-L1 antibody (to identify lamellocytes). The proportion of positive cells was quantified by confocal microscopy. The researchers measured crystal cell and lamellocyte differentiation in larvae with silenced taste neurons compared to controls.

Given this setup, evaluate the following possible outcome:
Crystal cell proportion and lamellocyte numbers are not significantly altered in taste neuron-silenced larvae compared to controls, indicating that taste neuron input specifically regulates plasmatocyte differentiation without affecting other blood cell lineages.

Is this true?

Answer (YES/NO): YES